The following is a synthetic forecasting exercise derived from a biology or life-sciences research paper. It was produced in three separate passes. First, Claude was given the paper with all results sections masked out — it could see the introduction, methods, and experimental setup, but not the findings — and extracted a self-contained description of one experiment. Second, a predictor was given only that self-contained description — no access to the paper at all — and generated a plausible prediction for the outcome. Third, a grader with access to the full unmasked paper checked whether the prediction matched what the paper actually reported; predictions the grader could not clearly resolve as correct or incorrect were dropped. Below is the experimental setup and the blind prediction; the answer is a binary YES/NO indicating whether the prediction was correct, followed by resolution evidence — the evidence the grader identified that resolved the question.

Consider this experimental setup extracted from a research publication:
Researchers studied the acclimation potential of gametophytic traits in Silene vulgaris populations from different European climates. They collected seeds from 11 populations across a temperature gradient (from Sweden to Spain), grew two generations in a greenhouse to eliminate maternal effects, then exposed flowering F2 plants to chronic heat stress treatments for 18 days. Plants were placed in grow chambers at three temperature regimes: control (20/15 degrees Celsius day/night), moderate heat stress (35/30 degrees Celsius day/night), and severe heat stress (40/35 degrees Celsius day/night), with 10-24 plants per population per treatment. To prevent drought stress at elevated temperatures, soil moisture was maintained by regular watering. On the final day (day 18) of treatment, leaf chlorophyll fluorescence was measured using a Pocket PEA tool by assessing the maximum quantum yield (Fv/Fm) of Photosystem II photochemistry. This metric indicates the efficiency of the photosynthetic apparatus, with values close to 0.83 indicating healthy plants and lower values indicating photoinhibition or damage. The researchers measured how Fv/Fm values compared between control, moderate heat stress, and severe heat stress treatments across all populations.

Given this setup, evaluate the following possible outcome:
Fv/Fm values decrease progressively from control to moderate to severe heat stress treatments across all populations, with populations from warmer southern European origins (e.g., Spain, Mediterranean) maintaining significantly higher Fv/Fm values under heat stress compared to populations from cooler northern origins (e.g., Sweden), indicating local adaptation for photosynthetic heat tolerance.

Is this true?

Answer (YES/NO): NO